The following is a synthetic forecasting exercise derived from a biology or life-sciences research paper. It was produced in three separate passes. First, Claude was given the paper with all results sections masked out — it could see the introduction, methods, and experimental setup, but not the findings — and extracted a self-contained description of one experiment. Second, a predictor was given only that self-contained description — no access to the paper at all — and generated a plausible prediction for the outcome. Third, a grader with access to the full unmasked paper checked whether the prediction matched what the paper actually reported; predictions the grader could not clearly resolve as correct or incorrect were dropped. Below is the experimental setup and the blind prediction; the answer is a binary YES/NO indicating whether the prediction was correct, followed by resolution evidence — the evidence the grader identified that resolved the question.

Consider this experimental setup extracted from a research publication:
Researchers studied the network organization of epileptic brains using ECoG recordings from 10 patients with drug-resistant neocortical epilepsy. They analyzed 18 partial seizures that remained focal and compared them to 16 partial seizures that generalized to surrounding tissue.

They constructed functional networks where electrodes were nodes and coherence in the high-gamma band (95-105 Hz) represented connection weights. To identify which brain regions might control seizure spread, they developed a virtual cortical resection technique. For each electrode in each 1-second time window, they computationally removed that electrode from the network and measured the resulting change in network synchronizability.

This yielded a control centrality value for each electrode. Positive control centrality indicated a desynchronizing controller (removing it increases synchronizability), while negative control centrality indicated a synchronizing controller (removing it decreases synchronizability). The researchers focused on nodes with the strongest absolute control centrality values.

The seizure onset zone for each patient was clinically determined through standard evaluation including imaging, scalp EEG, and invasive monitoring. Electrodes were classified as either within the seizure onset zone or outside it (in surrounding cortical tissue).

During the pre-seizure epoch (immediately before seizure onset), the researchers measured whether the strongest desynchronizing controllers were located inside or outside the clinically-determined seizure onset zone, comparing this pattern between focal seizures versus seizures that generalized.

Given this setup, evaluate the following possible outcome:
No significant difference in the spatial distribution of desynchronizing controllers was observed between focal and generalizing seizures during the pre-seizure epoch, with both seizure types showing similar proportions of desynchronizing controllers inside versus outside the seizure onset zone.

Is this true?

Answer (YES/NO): NO